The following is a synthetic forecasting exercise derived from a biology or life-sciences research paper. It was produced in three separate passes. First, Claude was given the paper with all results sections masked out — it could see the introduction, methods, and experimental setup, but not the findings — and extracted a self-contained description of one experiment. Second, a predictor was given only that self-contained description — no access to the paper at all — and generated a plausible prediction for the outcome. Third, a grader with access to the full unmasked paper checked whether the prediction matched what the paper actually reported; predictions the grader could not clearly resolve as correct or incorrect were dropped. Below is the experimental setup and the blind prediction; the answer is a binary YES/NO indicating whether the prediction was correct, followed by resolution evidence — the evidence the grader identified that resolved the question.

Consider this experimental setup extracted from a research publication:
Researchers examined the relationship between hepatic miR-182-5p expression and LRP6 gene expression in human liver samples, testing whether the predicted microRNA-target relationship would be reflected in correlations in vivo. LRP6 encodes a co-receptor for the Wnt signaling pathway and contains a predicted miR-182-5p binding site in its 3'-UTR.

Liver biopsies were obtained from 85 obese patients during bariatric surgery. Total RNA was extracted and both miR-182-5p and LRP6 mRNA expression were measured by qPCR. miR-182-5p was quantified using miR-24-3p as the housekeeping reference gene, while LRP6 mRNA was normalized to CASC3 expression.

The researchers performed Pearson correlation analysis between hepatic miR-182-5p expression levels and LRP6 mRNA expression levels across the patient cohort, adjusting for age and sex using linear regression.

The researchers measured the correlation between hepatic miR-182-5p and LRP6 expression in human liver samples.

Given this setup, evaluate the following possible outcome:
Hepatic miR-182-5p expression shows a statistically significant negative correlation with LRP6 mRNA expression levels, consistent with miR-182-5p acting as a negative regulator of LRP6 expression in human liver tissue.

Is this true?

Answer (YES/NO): YES